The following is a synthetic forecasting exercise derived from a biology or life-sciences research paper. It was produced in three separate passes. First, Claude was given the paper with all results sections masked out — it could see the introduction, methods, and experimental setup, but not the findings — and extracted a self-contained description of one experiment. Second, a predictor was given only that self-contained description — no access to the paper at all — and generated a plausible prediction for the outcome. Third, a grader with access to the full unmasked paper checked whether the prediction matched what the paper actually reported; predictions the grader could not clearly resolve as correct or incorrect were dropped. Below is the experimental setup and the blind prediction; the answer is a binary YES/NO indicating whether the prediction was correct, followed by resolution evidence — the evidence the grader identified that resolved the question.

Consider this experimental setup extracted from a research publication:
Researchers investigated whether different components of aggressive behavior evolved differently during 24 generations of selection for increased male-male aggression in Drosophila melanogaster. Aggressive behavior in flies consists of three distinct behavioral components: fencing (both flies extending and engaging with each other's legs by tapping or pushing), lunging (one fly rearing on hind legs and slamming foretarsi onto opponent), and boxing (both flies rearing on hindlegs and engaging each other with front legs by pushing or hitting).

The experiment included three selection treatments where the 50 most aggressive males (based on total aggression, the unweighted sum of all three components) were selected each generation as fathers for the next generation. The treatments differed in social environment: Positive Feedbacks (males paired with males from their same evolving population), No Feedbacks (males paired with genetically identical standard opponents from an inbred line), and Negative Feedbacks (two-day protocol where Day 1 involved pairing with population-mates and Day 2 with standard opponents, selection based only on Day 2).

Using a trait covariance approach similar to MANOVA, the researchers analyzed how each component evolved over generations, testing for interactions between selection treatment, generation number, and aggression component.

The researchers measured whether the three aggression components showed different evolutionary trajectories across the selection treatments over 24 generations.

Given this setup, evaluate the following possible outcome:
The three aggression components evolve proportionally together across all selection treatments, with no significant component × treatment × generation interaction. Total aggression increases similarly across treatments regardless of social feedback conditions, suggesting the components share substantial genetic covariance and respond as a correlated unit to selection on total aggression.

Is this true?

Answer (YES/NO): NO